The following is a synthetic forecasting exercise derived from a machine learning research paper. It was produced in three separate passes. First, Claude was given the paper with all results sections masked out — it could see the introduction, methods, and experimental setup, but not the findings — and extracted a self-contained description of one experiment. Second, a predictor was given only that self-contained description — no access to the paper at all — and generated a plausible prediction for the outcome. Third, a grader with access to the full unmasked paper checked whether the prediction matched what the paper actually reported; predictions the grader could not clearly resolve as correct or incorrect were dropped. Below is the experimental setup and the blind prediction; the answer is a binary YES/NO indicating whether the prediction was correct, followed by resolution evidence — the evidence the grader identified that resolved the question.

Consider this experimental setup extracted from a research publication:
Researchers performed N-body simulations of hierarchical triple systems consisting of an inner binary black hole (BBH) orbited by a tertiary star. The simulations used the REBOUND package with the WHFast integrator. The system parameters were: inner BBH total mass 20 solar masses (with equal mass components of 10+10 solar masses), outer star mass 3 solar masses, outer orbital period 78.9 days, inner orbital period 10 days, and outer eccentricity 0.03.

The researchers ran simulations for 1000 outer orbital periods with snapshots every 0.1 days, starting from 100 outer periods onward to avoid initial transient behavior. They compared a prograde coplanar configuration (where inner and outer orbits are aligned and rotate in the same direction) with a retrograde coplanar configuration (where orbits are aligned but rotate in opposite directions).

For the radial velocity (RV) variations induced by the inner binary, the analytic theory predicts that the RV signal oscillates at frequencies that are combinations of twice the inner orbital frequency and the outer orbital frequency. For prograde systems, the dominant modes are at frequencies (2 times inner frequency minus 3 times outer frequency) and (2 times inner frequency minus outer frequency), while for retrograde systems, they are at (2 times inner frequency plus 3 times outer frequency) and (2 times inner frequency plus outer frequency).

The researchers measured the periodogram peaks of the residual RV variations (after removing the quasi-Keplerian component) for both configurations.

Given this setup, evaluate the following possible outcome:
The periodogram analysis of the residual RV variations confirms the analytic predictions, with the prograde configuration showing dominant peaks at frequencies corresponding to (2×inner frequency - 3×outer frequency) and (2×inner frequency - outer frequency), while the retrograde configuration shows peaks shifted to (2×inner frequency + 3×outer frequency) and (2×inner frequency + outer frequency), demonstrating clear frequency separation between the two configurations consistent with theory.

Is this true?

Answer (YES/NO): YES